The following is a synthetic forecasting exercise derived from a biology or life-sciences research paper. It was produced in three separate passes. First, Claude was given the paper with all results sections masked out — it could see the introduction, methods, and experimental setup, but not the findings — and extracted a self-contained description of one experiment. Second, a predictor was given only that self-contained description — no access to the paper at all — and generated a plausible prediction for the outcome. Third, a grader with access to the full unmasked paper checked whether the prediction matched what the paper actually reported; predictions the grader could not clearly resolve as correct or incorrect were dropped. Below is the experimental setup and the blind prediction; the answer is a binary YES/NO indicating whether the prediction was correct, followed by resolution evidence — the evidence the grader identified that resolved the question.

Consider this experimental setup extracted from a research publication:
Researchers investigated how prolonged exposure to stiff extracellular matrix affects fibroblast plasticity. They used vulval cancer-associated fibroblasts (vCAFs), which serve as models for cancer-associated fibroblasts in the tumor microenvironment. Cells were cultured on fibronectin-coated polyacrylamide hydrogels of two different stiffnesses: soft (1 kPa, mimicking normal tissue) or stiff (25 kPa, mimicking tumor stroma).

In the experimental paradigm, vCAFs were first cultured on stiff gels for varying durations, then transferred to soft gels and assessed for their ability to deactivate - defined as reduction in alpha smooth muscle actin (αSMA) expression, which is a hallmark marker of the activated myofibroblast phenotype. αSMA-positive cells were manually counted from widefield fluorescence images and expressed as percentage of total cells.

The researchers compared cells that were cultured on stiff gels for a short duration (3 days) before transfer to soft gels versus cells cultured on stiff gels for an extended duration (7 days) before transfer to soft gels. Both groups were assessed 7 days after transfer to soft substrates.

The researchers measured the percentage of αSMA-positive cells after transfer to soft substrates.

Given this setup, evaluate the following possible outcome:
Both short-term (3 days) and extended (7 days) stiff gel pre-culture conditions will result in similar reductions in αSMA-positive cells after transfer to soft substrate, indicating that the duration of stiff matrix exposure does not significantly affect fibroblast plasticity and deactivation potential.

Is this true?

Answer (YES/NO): NO